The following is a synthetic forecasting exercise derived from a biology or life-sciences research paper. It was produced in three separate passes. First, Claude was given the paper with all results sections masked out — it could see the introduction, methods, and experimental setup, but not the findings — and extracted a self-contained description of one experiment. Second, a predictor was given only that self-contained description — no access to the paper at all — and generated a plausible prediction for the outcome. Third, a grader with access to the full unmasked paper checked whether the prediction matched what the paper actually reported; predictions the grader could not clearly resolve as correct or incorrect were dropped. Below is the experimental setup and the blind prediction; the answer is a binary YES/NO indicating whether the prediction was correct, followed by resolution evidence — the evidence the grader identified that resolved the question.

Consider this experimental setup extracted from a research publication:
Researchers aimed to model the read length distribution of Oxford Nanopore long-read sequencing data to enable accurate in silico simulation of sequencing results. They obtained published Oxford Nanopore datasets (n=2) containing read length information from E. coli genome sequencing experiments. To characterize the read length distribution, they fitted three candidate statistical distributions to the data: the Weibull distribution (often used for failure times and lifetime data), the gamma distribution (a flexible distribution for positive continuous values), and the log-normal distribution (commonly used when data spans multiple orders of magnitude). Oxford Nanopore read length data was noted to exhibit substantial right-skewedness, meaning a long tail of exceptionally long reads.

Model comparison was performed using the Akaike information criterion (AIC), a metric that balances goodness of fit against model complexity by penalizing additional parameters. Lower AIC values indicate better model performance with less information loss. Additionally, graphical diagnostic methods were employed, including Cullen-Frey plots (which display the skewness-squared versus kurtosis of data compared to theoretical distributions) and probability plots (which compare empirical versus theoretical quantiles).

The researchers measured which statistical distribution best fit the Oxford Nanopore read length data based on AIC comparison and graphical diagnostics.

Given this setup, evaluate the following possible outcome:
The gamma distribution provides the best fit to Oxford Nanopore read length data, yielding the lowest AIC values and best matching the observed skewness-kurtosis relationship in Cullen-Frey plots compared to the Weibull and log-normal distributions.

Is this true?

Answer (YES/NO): YES